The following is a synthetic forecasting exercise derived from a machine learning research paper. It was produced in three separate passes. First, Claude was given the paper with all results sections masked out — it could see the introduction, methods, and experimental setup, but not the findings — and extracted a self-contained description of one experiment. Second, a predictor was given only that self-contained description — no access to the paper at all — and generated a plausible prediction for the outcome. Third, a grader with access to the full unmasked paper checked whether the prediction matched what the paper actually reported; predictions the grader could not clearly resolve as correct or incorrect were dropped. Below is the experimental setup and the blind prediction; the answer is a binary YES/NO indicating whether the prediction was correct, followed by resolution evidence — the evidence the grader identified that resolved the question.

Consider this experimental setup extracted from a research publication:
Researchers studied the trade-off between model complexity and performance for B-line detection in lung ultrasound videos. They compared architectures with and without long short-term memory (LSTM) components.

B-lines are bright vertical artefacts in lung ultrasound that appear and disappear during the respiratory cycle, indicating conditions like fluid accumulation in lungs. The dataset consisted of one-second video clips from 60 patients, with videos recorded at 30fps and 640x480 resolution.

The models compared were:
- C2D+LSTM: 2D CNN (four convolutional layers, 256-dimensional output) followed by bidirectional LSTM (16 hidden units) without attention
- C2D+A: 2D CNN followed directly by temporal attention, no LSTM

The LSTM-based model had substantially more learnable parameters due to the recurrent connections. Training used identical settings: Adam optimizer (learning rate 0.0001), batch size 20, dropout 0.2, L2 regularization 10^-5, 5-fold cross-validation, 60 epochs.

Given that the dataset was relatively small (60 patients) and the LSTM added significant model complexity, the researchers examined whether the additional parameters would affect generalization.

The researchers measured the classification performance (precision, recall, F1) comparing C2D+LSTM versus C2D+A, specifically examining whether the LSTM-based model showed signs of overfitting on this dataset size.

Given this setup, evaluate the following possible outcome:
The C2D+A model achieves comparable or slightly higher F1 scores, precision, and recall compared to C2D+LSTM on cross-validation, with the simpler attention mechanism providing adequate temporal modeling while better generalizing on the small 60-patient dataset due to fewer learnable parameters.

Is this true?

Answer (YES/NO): NO